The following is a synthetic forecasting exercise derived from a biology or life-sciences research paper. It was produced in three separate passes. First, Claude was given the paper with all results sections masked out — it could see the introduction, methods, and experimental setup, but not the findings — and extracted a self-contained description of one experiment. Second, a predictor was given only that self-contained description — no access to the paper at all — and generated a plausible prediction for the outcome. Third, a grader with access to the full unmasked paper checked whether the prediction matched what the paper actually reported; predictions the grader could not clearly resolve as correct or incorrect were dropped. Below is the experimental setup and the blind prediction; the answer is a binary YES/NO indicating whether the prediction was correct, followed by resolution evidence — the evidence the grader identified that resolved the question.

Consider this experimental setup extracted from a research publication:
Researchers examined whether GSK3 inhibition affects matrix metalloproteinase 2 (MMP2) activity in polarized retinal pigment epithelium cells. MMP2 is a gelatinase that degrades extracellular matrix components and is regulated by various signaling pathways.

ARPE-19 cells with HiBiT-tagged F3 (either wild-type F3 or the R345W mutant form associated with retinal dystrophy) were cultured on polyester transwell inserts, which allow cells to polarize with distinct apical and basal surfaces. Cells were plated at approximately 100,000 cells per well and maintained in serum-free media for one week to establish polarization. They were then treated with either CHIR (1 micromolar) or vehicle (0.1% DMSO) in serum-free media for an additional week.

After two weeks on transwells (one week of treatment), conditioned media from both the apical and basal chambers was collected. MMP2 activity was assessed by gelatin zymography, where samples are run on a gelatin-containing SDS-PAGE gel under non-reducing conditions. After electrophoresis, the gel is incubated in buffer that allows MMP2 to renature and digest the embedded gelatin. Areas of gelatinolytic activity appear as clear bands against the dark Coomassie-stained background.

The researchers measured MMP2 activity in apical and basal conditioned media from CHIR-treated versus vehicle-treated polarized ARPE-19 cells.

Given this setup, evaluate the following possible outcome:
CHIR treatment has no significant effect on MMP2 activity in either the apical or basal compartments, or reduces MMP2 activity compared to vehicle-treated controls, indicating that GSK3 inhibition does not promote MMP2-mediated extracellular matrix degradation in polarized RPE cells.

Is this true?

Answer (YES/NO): YES